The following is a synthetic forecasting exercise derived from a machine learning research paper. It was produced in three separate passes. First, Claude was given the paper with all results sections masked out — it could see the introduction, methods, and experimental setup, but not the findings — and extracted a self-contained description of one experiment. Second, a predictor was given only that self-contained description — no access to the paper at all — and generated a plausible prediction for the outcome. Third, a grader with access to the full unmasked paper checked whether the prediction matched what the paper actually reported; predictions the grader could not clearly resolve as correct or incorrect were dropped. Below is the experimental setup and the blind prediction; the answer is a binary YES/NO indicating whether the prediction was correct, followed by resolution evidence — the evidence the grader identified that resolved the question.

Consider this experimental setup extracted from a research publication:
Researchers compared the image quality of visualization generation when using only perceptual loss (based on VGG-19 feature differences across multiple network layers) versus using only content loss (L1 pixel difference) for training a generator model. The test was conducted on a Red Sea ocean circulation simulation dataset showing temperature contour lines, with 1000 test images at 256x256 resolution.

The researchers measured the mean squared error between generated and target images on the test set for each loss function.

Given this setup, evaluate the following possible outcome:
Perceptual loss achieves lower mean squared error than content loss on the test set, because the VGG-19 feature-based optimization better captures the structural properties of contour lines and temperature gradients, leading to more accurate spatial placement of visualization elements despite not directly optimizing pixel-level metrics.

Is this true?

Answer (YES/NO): YES